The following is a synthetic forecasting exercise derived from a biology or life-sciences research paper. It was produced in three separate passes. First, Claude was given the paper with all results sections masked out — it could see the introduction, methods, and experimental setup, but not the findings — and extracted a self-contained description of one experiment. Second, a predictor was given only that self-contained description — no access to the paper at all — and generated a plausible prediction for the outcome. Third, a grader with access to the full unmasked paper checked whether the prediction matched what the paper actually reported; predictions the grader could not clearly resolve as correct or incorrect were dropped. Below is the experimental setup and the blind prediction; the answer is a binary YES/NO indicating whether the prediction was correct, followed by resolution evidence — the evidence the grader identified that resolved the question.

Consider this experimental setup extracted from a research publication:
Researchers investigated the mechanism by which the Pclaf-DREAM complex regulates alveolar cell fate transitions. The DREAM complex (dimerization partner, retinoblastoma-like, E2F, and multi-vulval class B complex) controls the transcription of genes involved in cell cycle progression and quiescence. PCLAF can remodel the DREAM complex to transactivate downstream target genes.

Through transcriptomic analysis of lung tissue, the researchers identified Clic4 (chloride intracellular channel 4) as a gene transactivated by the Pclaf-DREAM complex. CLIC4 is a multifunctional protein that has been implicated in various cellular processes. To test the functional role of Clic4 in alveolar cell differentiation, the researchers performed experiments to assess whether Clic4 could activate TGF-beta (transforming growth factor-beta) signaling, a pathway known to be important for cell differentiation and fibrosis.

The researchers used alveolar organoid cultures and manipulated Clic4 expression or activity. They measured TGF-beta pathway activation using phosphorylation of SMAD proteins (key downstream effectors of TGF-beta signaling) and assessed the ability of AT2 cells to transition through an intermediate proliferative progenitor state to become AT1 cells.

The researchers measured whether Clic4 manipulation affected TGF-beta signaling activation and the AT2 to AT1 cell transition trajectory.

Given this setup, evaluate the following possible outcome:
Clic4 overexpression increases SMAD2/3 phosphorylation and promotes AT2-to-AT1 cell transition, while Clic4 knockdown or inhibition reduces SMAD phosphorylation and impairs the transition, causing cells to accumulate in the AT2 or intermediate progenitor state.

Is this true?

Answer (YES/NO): NO